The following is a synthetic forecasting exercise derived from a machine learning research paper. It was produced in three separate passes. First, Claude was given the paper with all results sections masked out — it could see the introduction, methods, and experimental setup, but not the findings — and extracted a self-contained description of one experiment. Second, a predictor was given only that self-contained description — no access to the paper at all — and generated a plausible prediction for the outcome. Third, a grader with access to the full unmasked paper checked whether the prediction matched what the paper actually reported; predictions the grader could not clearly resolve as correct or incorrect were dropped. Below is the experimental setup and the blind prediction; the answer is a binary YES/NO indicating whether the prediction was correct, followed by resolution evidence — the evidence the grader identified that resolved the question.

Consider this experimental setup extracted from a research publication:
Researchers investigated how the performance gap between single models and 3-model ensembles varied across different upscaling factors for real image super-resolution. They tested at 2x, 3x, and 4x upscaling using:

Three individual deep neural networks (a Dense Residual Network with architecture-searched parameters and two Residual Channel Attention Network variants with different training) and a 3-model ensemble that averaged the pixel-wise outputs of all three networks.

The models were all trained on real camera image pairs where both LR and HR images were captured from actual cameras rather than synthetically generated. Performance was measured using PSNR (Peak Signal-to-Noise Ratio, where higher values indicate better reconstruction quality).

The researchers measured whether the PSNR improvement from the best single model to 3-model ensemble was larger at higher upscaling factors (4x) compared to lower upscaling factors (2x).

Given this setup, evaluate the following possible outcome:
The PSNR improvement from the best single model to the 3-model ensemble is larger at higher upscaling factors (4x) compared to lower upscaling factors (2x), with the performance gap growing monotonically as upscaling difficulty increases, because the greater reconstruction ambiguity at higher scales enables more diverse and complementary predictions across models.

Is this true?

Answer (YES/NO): YES